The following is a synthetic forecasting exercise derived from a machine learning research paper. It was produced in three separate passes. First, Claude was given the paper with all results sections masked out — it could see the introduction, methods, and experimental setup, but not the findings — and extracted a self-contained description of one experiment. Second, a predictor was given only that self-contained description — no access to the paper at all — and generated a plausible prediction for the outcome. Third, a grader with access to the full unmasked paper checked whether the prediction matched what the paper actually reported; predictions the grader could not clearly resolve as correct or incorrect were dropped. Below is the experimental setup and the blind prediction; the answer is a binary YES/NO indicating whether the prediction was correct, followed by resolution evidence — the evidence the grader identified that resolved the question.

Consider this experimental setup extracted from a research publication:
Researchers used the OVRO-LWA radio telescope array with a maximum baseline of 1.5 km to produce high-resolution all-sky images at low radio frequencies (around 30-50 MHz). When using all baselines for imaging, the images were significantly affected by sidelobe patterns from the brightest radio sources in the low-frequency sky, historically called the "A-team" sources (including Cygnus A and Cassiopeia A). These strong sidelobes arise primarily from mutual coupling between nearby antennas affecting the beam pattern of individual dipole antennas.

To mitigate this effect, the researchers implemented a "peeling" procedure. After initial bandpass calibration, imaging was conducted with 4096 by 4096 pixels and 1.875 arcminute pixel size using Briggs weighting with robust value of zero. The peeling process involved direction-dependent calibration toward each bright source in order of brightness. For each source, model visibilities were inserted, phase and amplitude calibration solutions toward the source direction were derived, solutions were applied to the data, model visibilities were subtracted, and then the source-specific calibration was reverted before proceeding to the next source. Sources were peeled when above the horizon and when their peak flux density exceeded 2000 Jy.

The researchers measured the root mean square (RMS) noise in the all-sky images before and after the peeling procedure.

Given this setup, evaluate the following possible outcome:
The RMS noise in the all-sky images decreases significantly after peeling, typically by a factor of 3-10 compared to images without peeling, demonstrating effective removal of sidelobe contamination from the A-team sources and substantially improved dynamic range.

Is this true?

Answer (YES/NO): NO